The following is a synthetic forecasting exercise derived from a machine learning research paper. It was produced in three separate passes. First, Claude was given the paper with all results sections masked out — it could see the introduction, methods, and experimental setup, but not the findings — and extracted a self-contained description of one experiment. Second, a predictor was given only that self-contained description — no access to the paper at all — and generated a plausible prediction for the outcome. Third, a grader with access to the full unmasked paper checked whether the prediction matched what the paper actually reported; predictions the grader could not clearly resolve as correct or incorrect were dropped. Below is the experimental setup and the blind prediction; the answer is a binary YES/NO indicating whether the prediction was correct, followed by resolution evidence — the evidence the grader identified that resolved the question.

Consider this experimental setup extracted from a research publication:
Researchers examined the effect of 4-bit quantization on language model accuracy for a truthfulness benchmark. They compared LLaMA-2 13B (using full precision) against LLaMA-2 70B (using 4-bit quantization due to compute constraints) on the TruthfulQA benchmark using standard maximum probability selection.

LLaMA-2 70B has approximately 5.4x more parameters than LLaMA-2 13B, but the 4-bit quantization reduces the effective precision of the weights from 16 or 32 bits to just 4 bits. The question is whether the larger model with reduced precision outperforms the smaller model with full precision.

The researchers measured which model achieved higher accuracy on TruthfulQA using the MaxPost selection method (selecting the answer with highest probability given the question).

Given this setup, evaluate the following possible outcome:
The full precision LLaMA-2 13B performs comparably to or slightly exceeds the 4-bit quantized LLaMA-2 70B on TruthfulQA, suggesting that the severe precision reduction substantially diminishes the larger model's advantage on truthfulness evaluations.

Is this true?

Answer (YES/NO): YES